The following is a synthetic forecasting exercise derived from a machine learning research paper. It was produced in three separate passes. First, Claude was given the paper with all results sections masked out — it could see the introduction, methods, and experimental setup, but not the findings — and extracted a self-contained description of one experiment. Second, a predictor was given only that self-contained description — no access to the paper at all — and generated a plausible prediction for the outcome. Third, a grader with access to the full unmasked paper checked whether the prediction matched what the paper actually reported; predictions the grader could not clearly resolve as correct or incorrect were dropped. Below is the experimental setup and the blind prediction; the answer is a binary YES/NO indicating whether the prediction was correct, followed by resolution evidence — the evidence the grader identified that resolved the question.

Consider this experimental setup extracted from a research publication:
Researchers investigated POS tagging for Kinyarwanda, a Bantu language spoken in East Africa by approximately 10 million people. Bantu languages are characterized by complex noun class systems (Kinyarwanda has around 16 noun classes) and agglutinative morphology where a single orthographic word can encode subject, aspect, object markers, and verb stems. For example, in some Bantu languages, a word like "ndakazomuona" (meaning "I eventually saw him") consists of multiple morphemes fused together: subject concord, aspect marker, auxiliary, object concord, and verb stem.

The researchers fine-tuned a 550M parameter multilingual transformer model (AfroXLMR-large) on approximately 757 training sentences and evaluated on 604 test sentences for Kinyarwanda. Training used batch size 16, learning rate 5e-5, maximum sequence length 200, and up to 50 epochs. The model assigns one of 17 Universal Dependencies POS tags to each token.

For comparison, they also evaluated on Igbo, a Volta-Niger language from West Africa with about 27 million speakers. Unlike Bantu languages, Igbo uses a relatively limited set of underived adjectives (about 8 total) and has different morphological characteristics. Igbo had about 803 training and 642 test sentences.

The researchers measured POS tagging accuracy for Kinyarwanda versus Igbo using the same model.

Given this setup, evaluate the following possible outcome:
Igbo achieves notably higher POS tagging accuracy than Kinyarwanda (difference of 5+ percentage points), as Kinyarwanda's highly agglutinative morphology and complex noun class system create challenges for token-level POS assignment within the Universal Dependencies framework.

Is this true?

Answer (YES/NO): NO